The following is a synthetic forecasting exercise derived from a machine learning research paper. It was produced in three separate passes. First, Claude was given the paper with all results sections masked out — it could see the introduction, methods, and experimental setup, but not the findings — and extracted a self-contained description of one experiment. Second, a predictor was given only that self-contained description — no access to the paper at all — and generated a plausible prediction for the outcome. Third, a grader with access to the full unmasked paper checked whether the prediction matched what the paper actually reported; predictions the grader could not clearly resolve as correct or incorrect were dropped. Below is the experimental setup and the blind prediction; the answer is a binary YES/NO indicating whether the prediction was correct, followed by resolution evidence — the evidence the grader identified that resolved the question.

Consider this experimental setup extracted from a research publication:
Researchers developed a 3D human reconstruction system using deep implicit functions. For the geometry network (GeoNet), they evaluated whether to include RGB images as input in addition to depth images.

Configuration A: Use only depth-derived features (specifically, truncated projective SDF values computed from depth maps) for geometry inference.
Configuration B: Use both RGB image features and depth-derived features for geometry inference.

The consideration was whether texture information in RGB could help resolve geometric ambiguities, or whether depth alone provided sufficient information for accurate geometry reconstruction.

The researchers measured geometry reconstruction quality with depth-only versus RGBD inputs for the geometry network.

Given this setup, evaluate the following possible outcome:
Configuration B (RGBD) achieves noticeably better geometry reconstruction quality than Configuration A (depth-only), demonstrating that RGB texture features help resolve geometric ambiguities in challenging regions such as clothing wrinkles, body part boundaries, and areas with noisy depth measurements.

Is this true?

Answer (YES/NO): NO